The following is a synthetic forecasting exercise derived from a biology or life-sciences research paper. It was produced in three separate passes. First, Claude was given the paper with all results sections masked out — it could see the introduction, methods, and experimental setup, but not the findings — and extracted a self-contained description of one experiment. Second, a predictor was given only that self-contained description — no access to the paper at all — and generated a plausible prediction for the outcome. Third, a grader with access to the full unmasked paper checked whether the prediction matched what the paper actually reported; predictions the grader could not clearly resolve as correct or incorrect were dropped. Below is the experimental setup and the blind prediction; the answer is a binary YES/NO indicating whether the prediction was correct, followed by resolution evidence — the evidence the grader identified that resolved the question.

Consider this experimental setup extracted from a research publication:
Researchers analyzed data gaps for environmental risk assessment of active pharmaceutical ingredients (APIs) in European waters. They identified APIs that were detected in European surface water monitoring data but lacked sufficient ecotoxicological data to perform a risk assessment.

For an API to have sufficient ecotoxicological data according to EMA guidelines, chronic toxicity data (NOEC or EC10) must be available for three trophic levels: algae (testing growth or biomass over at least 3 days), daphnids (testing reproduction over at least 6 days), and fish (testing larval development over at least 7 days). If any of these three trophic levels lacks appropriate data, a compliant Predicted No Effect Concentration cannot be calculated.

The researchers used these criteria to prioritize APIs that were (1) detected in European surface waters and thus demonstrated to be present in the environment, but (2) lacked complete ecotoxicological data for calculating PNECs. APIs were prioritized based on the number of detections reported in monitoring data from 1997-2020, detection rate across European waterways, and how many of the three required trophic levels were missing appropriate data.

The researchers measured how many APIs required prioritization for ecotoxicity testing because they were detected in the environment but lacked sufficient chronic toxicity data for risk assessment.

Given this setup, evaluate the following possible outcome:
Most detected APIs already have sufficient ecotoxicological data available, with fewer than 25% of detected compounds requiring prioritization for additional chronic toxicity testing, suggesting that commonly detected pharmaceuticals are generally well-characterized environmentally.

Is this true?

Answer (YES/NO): NO